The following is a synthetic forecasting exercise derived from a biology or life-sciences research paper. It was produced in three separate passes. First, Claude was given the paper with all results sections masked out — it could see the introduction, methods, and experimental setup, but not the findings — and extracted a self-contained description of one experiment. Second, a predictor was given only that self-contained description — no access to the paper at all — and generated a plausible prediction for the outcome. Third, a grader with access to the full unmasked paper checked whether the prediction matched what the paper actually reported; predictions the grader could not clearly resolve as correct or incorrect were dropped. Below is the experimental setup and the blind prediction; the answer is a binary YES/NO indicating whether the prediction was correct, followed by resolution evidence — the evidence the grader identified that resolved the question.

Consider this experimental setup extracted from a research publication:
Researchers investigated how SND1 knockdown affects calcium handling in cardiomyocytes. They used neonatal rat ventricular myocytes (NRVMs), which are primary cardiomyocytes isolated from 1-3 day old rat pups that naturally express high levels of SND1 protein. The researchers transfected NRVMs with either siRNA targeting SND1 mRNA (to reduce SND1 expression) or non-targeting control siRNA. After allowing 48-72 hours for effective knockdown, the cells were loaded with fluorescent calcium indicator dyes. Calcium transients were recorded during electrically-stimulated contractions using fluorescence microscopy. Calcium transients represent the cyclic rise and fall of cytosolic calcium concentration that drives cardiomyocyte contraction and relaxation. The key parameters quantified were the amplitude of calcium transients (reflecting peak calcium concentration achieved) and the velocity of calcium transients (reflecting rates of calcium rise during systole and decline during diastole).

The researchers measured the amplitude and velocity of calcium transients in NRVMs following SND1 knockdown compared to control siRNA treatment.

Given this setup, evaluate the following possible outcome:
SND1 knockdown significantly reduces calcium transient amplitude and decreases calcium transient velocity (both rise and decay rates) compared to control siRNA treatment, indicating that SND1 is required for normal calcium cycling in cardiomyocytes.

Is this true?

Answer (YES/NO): NO